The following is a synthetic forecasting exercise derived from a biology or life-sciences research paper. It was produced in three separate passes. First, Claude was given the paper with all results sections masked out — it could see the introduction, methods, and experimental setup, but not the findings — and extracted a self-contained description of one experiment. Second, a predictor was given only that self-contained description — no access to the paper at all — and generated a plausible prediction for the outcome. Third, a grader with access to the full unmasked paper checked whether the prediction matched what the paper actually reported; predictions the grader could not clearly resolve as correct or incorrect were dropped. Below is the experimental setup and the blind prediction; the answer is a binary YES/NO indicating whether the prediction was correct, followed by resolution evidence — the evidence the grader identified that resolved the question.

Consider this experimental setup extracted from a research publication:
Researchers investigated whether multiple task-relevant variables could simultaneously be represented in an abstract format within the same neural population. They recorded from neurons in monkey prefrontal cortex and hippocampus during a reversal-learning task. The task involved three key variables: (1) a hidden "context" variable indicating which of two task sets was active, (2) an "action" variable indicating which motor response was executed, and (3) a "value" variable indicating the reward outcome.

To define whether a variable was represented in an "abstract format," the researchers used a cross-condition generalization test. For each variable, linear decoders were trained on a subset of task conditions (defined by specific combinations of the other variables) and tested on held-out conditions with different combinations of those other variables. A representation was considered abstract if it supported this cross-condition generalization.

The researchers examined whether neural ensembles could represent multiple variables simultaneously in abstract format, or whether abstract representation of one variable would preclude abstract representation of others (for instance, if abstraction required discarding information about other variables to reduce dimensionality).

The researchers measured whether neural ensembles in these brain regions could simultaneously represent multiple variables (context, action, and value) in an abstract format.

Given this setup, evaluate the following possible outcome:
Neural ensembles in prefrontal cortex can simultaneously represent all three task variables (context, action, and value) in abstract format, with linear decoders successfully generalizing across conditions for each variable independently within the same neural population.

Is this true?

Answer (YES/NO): YES